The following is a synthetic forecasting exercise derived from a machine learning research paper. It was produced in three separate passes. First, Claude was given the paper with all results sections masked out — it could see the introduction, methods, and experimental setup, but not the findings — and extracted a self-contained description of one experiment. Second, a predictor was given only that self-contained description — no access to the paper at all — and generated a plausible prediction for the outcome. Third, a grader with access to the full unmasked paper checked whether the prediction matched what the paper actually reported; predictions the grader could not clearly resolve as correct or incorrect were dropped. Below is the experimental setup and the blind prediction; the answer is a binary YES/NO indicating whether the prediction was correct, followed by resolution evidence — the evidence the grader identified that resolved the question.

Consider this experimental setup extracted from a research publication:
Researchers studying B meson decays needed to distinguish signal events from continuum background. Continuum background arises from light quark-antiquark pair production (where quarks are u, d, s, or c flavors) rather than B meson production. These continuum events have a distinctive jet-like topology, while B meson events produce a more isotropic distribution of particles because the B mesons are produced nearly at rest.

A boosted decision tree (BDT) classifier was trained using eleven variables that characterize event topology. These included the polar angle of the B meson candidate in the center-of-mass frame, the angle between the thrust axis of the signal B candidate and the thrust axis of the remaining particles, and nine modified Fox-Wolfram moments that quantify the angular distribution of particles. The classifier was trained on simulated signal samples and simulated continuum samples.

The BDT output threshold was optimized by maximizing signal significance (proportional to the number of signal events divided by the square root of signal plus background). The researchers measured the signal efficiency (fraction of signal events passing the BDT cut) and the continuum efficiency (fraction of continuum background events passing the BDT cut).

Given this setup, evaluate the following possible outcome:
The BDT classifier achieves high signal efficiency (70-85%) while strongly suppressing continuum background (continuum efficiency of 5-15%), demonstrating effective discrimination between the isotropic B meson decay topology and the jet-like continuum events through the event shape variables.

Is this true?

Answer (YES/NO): NO